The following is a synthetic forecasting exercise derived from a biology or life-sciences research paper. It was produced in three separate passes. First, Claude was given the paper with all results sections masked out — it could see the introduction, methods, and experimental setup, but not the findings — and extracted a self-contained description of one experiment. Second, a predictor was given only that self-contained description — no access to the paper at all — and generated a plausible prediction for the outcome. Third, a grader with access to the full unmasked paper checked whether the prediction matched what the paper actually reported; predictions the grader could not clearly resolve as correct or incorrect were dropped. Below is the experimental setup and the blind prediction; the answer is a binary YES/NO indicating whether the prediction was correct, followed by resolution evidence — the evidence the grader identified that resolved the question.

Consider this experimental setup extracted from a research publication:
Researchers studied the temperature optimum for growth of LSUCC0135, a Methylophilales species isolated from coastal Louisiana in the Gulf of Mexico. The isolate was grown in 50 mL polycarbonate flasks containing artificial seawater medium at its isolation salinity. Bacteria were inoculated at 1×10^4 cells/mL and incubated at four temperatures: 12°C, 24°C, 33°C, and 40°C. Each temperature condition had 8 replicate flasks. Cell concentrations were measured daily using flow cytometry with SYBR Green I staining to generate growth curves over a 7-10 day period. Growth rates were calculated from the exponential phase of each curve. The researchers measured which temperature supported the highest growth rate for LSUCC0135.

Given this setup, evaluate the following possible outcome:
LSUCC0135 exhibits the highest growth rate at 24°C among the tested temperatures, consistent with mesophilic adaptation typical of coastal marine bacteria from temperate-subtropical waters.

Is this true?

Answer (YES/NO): YES